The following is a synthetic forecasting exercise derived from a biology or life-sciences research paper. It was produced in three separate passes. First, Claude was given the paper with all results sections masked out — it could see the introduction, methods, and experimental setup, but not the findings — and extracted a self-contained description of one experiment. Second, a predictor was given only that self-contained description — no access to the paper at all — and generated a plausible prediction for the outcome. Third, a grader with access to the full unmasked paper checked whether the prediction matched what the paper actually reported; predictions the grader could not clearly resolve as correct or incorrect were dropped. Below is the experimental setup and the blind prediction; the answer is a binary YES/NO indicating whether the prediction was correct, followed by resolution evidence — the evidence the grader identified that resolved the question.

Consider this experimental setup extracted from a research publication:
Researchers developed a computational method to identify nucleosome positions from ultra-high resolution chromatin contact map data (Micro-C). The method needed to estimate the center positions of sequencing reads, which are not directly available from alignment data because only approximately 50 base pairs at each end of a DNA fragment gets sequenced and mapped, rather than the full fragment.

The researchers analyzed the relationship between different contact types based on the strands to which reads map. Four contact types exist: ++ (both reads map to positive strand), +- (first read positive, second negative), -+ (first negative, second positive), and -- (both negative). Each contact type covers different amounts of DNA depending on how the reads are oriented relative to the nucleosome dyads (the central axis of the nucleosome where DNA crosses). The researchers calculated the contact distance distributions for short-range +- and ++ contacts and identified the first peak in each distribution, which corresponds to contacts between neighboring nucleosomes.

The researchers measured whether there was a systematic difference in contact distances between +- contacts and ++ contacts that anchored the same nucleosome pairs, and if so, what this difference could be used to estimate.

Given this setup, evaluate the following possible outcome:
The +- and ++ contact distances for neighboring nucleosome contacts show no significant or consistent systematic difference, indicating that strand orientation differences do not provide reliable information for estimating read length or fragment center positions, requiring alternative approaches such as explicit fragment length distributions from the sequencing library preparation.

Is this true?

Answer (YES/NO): NO